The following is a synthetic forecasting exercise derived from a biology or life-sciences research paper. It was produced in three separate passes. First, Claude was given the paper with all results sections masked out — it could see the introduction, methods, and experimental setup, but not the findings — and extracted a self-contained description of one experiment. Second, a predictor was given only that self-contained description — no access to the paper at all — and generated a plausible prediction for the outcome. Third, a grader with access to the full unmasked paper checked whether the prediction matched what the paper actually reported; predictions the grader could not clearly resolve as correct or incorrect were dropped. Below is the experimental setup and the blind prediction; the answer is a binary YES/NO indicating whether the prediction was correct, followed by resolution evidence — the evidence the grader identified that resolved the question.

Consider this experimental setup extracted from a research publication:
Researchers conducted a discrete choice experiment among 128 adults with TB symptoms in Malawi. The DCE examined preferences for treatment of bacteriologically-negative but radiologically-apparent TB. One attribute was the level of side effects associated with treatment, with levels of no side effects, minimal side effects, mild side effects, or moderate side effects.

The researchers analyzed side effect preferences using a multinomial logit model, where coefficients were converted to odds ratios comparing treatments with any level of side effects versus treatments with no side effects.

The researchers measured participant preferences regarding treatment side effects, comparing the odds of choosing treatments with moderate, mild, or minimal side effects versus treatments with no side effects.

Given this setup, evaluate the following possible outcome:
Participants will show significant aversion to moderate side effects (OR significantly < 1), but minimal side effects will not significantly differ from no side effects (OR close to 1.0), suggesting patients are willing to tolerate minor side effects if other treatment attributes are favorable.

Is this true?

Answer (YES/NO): NO